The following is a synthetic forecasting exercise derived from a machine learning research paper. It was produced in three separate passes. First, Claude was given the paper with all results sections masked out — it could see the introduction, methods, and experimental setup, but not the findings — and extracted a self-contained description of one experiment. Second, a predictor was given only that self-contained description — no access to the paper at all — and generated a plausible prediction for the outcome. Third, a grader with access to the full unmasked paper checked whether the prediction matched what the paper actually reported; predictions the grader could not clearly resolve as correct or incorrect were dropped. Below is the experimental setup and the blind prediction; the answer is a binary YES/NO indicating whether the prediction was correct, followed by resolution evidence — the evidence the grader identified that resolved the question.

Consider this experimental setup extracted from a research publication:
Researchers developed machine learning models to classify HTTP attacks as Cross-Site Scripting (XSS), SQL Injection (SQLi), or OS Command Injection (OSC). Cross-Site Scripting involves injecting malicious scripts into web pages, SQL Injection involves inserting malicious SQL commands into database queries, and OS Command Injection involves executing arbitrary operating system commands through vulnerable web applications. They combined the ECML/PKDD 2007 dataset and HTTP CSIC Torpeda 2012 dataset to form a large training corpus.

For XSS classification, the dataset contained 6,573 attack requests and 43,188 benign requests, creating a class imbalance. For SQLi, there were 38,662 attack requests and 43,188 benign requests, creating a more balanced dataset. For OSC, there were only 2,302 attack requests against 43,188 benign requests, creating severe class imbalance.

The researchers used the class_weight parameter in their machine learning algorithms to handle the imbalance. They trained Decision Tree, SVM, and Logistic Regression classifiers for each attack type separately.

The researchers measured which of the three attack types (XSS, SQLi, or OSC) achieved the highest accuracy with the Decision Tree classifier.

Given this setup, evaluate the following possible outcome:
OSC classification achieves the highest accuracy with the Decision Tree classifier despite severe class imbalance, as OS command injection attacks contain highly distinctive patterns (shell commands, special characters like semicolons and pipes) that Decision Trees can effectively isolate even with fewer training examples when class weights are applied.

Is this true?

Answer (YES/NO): NO